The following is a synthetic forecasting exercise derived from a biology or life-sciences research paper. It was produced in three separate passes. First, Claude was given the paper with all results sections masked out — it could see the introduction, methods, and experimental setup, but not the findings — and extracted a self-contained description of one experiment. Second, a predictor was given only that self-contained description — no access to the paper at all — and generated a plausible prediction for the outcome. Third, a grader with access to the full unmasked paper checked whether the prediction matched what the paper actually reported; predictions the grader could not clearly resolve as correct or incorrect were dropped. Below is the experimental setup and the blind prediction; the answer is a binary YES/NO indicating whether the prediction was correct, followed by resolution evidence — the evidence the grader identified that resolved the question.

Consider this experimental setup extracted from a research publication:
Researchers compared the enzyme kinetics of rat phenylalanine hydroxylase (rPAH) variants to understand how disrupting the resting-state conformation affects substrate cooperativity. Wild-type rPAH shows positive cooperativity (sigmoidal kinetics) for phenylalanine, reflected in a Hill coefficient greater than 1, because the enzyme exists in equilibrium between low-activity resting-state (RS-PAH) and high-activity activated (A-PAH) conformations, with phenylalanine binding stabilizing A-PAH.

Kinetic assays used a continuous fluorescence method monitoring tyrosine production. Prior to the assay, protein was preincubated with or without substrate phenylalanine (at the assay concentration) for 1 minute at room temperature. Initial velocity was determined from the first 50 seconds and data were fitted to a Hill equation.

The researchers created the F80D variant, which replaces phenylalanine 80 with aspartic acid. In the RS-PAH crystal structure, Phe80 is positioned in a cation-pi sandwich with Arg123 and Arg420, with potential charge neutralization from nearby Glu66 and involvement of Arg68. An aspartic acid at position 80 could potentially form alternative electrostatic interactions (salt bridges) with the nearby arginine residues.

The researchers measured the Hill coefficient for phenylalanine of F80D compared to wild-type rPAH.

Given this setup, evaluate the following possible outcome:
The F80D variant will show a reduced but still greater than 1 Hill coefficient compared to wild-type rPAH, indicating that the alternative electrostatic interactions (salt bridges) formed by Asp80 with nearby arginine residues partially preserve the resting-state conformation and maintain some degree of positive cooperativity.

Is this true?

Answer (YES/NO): NO